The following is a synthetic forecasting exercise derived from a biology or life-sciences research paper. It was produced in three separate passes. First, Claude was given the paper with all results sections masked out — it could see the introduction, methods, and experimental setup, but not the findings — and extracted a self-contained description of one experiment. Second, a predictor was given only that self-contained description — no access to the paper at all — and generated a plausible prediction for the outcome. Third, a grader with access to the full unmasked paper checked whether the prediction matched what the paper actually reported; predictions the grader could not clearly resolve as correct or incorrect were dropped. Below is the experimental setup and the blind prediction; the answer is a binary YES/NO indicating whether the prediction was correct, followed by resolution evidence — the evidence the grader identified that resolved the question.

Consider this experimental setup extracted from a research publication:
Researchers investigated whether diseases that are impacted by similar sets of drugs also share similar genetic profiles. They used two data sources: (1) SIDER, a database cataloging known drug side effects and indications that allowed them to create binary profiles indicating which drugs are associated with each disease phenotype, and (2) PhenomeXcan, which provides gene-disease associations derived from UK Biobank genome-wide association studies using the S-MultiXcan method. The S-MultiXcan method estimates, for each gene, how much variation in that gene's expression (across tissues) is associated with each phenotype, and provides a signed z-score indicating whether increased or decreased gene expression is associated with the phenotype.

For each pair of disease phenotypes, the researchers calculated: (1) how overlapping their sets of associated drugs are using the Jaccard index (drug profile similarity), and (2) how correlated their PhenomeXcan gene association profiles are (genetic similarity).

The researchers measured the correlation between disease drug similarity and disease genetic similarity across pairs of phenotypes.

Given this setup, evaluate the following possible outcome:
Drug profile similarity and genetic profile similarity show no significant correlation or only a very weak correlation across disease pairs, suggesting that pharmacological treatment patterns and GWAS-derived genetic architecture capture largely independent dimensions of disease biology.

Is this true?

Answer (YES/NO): NO